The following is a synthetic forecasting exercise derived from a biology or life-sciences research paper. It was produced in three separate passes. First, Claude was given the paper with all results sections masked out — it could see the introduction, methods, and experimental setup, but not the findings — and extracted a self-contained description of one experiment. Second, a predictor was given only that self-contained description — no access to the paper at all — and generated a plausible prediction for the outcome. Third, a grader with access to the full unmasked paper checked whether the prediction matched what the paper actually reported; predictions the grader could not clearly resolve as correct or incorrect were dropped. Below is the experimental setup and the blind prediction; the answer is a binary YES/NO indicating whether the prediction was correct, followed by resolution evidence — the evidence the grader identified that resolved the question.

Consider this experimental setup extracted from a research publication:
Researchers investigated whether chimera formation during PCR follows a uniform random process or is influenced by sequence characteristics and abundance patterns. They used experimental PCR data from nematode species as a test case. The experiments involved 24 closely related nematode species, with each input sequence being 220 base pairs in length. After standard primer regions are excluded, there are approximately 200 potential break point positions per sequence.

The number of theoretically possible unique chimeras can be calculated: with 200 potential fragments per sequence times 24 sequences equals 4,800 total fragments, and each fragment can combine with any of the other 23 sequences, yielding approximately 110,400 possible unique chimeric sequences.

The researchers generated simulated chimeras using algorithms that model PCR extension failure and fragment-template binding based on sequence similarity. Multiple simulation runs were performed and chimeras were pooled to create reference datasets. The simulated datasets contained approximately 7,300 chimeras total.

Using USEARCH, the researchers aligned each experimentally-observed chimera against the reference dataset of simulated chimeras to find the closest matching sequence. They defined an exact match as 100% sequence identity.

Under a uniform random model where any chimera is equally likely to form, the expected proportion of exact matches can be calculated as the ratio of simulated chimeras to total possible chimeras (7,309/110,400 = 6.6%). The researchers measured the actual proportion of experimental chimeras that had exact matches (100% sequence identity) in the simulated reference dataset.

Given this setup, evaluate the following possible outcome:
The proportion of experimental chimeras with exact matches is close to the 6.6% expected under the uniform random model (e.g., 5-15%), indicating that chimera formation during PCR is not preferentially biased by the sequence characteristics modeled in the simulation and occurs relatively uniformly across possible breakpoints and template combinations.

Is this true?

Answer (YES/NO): NO